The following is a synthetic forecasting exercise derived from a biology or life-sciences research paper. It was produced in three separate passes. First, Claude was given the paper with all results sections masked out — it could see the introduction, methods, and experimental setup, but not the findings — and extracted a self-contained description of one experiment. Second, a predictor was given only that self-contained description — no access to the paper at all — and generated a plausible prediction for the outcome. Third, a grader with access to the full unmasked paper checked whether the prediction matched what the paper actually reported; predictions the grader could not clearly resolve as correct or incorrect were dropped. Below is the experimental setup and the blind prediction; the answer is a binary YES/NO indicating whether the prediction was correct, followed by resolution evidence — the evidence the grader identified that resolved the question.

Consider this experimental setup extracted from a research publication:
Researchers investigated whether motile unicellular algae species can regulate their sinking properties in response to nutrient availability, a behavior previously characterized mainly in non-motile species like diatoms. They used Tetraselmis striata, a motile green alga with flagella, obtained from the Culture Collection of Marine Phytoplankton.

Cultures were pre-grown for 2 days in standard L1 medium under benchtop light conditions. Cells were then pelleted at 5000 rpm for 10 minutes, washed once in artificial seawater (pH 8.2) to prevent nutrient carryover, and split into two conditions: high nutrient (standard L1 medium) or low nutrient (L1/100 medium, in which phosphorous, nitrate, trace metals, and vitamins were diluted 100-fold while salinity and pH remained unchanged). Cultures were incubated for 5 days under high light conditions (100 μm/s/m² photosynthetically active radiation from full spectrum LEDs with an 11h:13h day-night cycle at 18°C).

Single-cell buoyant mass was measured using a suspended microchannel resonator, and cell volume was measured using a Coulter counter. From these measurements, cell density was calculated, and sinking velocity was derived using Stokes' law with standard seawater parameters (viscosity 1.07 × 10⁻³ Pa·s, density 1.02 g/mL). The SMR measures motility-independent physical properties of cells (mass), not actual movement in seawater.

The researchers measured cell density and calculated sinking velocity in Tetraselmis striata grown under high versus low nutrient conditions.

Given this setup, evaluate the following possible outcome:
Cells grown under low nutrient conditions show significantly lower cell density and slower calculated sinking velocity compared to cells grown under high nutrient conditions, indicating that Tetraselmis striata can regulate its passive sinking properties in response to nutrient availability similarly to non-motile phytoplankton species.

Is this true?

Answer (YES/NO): NO